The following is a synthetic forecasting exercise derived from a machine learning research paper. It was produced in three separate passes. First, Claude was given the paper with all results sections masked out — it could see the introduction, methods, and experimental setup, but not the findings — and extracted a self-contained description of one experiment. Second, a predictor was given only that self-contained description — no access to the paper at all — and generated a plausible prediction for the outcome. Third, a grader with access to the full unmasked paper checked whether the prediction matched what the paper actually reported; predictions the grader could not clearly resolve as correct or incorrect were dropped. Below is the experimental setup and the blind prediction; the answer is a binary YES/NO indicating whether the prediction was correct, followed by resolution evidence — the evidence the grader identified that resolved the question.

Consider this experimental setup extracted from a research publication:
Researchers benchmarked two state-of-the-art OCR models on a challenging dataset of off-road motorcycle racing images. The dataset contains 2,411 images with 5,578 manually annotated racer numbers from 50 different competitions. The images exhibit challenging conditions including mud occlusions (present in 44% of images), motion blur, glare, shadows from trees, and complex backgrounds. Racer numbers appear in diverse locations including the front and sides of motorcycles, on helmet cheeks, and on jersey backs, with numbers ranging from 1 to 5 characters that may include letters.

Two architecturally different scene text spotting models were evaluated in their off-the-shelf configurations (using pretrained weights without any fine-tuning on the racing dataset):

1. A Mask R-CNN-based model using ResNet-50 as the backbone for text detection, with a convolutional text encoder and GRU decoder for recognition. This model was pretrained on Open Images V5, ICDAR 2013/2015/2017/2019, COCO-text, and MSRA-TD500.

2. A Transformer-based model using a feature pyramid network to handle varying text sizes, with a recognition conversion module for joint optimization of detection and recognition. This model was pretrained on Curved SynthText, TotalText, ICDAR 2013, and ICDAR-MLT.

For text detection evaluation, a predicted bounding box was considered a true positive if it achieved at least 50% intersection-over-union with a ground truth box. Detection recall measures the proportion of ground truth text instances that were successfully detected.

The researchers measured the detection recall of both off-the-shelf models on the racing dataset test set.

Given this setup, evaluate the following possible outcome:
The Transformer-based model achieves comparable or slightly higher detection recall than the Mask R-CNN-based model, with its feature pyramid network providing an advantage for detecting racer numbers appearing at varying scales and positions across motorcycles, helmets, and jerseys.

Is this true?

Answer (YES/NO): NO